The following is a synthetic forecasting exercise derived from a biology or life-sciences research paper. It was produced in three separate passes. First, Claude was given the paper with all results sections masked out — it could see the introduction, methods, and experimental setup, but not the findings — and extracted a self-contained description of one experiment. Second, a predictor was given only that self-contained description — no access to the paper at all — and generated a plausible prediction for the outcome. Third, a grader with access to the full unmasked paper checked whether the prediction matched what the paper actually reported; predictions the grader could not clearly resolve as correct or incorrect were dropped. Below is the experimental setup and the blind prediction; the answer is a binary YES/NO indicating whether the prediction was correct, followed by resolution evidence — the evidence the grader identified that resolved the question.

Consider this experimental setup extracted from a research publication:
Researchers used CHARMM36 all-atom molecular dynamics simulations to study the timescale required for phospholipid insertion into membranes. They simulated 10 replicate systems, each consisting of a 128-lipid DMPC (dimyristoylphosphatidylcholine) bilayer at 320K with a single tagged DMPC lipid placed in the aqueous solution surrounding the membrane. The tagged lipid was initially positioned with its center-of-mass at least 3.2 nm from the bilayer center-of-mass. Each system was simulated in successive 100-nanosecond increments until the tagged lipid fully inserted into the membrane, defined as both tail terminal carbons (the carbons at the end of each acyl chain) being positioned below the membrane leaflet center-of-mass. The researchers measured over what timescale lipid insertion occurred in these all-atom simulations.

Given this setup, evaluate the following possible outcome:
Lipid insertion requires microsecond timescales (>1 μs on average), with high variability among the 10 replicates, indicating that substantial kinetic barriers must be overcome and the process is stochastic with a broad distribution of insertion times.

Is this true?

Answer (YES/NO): NO